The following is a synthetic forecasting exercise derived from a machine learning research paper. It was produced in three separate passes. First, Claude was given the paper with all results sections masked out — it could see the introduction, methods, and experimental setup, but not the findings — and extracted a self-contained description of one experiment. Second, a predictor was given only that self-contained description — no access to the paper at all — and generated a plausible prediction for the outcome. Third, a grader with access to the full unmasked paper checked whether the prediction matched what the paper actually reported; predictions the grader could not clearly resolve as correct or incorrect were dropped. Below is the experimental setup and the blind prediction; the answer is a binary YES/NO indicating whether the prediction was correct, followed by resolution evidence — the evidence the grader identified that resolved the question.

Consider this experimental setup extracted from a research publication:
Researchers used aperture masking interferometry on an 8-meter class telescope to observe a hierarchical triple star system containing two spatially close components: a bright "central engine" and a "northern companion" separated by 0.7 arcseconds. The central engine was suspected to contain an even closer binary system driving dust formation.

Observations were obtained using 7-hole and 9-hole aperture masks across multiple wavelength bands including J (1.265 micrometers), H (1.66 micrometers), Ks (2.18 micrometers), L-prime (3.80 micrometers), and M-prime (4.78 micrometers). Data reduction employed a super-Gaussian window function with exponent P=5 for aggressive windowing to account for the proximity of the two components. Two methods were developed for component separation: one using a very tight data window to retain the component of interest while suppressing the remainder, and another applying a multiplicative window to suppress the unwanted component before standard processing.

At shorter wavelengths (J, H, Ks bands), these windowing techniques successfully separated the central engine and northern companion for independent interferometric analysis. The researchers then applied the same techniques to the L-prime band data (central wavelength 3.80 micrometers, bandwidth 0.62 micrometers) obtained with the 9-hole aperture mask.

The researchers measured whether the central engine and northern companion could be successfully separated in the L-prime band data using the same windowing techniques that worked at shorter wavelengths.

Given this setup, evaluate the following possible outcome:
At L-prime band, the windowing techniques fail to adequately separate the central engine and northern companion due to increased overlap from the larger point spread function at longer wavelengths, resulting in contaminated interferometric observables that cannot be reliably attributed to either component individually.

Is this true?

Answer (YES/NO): YES